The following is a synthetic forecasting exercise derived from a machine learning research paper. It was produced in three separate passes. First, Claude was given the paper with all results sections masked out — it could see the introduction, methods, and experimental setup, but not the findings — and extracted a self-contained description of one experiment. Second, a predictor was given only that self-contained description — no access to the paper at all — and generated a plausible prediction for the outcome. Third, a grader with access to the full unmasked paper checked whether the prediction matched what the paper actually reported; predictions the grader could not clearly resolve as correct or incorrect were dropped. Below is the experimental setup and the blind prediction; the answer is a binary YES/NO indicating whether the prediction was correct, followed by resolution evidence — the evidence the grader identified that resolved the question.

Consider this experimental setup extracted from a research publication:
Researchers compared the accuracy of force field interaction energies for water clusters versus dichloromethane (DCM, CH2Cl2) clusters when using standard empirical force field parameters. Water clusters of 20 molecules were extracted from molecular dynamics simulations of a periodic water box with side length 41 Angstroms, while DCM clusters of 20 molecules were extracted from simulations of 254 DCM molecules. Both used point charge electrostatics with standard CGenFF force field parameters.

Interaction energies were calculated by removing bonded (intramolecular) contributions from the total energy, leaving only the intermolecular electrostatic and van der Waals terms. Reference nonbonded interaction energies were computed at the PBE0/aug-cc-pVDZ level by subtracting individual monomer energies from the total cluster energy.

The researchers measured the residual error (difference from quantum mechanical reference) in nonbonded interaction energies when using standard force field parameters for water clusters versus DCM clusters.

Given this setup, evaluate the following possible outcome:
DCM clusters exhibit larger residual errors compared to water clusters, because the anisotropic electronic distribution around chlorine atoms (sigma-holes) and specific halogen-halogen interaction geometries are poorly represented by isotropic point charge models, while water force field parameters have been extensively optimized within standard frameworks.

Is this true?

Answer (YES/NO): NO